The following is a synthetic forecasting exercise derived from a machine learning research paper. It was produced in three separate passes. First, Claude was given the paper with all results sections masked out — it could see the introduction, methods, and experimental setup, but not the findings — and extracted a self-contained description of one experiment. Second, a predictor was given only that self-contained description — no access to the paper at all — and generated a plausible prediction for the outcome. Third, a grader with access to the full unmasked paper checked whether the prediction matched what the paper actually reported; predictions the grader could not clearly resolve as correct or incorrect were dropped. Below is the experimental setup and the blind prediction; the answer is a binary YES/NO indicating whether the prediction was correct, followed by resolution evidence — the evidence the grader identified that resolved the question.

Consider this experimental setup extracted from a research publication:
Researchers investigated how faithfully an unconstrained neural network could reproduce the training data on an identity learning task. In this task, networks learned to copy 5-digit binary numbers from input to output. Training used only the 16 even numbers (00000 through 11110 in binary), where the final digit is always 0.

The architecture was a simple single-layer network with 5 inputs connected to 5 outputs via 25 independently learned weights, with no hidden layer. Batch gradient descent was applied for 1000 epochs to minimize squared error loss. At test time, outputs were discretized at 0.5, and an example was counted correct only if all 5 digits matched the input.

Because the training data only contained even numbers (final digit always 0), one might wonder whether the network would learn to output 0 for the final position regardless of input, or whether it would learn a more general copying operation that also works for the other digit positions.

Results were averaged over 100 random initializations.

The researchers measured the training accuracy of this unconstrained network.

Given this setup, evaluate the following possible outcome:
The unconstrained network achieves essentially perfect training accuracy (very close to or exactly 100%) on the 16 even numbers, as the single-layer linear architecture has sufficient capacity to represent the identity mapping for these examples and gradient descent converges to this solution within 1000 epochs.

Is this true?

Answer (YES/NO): YES